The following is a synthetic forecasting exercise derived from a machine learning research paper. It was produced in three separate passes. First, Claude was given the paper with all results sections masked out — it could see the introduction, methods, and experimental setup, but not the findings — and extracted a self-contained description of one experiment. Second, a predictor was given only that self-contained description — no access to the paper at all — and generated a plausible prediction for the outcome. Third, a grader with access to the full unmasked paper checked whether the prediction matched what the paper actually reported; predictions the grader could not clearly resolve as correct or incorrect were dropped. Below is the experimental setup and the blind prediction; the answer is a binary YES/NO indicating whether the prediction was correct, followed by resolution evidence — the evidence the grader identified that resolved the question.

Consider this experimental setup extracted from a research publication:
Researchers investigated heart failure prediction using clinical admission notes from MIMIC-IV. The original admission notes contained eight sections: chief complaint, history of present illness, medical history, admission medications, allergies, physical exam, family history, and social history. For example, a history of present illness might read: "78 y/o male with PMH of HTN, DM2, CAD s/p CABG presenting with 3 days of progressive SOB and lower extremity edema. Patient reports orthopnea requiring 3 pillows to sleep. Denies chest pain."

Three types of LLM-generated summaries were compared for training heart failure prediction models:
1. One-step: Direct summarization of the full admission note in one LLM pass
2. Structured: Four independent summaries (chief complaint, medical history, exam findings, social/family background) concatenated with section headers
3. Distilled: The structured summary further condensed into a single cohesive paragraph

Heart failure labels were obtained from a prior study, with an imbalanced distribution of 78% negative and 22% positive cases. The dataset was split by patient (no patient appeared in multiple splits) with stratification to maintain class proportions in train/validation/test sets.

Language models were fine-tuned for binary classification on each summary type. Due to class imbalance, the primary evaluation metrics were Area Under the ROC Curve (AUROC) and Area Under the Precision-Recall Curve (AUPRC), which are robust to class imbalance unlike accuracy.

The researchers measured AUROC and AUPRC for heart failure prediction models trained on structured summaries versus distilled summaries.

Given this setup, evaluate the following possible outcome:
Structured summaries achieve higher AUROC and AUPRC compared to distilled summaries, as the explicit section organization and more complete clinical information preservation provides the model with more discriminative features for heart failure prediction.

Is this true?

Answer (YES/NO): NO